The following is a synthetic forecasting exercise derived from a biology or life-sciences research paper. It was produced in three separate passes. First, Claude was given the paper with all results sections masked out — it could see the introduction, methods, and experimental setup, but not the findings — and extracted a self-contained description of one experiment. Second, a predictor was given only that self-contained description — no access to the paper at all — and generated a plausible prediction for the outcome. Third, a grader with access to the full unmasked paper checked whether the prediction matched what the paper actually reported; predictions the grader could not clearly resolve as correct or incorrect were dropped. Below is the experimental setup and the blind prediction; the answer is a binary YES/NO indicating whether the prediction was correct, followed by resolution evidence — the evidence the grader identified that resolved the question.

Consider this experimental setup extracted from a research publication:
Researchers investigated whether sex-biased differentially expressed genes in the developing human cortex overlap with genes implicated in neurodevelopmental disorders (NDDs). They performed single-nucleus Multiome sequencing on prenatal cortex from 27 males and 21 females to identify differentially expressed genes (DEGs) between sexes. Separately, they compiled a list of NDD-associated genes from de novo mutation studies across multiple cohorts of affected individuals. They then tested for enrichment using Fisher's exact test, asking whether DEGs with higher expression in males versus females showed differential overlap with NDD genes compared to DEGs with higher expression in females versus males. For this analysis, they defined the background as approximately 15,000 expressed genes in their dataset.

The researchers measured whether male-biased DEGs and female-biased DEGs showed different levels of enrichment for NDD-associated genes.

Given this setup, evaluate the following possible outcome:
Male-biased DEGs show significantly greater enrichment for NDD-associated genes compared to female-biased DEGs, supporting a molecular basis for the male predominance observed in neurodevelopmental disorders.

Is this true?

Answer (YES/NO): NO